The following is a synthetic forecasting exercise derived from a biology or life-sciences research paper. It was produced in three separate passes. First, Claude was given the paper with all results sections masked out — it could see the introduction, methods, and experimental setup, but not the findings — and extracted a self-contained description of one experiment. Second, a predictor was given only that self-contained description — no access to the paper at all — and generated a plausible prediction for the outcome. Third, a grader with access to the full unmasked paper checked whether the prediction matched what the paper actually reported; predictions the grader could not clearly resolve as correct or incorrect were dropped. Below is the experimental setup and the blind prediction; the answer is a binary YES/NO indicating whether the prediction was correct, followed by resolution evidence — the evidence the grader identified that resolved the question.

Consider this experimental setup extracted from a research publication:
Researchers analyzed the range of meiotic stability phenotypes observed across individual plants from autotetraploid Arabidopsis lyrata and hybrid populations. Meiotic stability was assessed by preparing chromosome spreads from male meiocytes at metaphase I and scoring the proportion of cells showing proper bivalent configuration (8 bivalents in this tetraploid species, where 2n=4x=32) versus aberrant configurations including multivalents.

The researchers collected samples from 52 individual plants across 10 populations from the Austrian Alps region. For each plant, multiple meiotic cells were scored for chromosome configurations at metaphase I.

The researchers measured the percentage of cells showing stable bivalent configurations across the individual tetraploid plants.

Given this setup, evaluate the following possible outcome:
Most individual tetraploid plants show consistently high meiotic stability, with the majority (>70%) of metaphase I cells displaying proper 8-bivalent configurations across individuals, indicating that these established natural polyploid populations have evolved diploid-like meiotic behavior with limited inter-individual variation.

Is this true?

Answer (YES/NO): NO